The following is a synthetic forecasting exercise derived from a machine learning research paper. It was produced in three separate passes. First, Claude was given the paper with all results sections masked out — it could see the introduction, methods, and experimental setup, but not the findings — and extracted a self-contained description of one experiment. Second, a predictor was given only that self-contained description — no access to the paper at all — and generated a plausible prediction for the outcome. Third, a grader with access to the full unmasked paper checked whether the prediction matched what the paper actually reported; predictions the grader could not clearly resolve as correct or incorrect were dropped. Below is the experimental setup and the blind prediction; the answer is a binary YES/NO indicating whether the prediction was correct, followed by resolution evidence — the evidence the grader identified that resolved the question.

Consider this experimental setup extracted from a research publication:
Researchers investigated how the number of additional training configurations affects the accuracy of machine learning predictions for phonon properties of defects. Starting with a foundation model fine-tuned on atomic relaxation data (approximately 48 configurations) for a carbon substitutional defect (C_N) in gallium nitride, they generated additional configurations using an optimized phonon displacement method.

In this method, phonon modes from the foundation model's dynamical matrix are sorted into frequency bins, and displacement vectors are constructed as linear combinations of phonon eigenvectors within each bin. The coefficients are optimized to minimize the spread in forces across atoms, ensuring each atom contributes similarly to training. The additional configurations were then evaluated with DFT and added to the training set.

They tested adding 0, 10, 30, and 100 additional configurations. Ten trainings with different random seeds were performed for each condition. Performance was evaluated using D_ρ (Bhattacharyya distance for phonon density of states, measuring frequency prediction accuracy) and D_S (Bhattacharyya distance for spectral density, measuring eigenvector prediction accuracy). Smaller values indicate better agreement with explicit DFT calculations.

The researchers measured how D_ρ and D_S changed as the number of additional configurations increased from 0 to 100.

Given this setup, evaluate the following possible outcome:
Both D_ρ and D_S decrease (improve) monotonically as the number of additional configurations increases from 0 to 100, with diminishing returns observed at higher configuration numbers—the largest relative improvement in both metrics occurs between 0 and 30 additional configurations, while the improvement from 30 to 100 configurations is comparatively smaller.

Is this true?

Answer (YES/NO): YES